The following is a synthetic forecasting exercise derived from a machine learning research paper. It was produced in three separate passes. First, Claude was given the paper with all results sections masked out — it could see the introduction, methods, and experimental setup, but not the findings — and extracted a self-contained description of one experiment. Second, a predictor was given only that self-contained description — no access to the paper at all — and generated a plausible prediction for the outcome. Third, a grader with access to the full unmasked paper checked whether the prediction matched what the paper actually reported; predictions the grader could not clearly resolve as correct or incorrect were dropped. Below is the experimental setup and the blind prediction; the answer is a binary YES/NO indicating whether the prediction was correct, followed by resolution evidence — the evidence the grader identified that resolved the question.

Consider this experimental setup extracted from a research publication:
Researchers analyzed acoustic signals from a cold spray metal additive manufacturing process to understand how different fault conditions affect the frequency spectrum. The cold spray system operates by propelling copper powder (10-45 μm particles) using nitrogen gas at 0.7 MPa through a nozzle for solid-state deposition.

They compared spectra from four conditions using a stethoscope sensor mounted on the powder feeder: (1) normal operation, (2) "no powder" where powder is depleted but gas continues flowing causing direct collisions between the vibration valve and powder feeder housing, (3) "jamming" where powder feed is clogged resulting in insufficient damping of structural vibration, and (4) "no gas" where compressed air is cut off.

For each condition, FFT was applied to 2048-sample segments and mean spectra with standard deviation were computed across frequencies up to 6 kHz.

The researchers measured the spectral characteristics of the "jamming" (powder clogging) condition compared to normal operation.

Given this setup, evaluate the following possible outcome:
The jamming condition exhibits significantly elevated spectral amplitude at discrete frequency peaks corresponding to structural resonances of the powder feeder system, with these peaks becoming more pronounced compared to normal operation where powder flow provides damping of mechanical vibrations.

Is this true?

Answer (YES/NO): NO